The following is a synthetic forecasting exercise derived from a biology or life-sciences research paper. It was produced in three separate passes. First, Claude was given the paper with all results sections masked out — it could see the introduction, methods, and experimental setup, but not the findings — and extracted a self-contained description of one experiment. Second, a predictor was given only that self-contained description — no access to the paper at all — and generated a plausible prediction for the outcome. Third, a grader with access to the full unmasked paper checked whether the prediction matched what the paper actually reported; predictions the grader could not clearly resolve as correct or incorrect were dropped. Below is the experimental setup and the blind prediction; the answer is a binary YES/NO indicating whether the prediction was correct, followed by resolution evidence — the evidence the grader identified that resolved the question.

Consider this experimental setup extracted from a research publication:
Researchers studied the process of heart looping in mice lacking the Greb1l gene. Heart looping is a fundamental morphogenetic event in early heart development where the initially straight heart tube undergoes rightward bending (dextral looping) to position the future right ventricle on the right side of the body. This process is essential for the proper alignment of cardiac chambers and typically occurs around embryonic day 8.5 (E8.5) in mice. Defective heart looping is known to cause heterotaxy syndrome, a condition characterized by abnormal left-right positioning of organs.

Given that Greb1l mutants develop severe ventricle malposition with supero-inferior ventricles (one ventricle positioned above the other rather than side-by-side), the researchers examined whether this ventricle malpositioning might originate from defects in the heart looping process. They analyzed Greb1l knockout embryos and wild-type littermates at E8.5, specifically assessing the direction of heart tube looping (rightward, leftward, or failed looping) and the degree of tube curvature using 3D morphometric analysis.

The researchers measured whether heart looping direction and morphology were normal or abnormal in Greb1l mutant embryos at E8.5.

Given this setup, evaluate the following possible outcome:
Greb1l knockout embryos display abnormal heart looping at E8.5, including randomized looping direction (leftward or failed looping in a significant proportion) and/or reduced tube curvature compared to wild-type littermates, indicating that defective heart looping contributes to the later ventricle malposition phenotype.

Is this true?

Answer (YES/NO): NO